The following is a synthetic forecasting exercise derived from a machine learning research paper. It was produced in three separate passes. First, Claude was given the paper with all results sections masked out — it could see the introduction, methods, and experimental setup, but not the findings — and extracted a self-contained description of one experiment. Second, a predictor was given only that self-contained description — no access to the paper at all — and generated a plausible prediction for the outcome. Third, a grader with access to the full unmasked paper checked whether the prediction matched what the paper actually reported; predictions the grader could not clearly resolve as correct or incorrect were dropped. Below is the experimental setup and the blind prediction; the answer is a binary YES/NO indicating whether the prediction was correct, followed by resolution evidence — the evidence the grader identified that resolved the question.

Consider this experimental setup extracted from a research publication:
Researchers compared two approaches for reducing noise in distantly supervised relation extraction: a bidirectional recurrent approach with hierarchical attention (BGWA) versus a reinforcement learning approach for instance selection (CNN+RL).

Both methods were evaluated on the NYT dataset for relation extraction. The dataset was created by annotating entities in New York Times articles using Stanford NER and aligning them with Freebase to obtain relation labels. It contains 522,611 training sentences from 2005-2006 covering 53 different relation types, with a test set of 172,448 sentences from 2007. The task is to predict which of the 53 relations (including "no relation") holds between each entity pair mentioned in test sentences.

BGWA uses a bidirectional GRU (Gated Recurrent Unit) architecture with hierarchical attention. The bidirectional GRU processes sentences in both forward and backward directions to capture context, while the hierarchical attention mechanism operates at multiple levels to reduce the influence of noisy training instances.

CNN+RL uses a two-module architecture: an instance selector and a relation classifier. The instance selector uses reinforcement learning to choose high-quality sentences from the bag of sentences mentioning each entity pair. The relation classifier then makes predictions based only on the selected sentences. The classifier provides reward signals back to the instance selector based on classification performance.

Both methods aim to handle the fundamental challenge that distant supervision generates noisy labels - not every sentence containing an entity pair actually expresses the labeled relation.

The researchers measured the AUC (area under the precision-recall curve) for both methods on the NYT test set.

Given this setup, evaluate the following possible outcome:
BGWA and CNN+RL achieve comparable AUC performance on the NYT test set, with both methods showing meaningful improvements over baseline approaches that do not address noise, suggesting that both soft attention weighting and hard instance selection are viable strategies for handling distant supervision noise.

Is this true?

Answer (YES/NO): YES